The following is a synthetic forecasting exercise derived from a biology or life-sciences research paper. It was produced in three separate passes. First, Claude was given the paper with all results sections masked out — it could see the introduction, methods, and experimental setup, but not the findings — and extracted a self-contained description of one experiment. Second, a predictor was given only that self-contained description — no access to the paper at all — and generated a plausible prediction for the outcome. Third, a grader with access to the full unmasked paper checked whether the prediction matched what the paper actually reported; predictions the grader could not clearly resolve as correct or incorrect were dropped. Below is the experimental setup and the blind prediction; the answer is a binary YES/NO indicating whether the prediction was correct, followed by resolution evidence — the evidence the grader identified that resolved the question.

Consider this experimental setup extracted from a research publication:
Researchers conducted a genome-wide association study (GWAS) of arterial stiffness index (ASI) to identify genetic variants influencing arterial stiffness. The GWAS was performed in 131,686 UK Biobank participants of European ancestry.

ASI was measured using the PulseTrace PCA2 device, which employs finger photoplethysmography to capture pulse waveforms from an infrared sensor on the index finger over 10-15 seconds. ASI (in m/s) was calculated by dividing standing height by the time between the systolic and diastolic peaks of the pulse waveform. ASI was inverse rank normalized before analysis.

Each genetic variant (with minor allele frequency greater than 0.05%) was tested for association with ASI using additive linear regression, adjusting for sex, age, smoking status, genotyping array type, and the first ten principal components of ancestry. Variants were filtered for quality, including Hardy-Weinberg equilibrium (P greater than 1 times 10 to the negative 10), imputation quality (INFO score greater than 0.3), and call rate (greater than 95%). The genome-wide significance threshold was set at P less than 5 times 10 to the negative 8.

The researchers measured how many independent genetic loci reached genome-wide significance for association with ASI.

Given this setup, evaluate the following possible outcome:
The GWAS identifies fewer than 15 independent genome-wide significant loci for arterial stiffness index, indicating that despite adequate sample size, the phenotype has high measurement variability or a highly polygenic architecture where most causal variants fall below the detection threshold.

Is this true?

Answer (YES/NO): YES